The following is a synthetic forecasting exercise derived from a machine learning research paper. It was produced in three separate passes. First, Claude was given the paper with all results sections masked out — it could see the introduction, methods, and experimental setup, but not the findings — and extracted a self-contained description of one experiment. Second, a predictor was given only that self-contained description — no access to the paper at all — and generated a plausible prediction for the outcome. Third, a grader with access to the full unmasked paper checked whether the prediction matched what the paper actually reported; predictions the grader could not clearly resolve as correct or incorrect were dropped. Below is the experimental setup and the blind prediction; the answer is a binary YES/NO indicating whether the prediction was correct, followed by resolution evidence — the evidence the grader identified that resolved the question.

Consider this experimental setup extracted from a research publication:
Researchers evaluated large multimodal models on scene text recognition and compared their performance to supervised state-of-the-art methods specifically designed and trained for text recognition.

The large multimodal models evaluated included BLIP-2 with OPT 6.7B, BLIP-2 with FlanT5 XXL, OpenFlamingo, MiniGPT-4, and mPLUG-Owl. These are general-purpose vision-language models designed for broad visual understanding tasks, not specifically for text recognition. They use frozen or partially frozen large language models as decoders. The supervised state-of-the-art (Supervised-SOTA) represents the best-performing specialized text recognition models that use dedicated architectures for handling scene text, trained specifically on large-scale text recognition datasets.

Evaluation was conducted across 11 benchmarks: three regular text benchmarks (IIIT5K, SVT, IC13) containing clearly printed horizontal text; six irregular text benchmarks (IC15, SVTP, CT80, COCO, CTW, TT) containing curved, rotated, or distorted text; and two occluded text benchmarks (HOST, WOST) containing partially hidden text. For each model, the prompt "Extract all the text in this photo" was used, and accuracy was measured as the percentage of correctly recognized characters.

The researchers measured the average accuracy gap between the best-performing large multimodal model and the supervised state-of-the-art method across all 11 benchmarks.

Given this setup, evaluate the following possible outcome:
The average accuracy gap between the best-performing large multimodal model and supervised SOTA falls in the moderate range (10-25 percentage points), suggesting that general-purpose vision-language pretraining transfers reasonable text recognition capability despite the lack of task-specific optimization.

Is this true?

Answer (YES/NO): YES